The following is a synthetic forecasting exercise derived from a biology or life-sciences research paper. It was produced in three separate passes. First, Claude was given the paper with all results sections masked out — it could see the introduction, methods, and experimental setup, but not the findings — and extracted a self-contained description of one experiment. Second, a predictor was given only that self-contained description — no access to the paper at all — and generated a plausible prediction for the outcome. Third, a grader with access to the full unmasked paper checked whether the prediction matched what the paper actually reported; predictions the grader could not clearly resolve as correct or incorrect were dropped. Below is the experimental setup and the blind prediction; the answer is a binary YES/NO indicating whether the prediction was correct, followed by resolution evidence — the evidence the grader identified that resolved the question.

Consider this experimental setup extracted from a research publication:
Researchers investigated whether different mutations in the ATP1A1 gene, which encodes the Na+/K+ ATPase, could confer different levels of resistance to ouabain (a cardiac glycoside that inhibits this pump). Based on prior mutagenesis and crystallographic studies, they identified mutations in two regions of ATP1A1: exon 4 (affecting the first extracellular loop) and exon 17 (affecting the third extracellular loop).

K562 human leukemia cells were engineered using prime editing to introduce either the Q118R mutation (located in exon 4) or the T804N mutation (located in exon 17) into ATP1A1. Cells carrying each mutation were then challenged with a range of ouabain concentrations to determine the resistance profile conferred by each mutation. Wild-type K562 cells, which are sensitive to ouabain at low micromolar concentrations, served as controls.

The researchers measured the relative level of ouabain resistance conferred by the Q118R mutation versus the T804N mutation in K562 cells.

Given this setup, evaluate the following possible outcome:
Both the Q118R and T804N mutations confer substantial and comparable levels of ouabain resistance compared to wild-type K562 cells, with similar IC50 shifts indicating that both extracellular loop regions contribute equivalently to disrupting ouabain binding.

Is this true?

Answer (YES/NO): NO